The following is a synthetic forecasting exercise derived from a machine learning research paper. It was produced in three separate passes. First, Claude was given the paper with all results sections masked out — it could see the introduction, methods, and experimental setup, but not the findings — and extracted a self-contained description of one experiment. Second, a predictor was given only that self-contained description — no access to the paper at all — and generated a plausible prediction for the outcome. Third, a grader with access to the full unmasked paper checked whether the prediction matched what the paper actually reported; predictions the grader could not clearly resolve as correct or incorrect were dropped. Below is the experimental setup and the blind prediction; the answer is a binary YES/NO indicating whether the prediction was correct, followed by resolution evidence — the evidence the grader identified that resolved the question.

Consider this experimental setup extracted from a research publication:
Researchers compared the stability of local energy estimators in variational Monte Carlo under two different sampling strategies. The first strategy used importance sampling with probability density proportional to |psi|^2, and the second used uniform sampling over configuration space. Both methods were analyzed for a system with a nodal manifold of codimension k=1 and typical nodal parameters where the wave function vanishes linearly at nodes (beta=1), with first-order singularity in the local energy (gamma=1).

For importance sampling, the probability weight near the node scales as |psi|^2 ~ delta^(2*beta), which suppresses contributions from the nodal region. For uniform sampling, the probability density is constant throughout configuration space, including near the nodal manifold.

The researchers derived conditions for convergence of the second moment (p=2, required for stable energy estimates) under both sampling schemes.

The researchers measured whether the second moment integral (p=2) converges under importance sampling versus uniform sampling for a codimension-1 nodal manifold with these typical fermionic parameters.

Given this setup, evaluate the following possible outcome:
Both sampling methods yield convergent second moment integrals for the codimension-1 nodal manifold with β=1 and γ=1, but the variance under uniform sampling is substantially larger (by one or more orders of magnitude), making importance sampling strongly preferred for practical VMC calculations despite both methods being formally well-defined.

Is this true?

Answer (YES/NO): NO